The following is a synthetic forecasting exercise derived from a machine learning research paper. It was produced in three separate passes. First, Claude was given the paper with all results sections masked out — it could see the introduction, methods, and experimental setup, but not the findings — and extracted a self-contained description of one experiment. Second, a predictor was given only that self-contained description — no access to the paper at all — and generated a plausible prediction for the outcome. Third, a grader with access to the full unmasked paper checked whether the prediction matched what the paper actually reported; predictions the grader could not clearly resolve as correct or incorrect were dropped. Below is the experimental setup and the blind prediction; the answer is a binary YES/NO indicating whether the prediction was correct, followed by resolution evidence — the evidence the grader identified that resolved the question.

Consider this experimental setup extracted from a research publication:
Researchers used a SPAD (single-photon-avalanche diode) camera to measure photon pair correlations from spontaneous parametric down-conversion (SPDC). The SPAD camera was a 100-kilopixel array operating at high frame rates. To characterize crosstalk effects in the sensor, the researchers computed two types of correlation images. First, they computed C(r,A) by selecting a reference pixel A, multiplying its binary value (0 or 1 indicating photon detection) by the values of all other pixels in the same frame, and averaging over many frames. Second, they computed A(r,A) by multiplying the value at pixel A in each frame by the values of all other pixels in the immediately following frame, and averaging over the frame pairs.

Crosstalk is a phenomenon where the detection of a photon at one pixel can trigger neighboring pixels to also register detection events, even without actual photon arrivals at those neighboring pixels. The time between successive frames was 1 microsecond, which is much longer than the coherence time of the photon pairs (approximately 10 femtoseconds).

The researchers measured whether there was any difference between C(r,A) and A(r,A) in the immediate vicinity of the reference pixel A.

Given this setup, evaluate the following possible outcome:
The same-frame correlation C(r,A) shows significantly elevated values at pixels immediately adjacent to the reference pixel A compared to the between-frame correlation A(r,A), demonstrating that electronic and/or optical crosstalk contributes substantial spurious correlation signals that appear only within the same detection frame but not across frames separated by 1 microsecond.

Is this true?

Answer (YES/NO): YES